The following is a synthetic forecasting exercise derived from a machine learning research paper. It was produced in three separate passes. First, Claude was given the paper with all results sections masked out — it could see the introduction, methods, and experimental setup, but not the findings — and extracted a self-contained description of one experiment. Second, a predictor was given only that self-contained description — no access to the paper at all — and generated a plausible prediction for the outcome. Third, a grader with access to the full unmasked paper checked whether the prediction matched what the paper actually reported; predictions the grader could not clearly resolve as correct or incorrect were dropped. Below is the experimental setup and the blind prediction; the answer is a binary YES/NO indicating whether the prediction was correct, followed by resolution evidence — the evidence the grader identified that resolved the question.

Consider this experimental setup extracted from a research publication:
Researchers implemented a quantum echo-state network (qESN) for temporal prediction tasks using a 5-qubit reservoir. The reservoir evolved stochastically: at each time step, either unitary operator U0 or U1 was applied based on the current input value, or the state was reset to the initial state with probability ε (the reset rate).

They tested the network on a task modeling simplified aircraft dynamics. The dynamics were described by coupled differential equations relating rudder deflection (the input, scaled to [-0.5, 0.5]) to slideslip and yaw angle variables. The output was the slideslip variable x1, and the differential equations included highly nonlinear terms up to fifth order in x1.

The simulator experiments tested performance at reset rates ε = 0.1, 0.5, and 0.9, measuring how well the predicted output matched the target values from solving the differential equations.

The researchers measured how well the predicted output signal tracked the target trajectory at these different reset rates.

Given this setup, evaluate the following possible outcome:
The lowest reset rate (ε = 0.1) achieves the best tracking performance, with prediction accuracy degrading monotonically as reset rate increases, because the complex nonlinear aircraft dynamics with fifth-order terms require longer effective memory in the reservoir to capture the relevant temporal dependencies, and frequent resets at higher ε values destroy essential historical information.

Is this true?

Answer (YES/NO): NO